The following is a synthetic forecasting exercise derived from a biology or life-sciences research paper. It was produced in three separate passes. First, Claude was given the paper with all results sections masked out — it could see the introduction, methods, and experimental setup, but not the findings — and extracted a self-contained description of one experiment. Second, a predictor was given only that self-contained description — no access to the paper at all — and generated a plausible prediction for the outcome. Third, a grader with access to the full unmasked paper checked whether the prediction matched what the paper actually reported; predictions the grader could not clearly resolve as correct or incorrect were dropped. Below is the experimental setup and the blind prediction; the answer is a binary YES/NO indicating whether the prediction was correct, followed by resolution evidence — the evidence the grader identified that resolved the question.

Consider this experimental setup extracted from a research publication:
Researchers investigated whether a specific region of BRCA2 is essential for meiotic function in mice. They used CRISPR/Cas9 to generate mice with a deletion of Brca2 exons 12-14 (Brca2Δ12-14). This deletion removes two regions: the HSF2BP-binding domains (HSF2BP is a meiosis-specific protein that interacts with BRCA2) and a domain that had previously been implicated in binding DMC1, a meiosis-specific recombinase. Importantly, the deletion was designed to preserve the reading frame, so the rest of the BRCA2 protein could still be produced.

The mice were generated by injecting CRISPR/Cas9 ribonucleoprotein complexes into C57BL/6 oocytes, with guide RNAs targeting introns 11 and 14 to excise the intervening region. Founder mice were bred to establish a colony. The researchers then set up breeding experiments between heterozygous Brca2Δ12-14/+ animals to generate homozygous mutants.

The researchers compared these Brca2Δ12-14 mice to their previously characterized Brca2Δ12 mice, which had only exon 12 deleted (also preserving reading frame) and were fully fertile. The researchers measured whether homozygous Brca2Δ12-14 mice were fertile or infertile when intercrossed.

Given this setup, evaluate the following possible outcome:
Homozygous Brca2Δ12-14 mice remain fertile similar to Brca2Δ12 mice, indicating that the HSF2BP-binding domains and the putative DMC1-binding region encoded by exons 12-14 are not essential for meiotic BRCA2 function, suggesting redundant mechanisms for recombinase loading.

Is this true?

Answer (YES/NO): NO